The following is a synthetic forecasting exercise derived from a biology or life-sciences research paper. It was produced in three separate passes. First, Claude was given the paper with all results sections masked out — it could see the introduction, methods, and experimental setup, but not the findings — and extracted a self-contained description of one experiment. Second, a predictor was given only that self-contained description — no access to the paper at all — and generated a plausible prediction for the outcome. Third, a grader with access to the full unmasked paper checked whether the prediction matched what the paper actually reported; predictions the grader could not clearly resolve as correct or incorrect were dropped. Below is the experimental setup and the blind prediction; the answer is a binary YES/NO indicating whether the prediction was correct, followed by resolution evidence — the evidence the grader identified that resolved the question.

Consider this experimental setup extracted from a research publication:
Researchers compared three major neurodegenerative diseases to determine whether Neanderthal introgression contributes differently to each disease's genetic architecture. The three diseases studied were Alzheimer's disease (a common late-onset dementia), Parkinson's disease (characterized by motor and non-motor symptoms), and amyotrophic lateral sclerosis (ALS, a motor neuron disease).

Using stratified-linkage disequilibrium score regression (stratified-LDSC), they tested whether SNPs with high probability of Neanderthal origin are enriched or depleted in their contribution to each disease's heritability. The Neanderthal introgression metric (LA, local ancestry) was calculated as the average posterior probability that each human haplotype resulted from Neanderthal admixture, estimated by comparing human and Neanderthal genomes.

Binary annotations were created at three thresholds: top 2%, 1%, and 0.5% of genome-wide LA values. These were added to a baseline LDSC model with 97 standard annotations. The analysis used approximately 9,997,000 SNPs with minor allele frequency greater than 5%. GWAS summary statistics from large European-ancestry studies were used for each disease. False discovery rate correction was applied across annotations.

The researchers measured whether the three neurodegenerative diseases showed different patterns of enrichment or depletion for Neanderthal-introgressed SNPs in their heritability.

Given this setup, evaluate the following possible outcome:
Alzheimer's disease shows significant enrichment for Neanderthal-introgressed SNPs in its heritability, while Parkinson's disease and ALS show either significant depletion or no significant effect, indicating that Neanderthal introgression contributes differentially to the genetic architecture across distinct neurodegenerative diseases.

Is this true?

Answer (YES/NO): NO